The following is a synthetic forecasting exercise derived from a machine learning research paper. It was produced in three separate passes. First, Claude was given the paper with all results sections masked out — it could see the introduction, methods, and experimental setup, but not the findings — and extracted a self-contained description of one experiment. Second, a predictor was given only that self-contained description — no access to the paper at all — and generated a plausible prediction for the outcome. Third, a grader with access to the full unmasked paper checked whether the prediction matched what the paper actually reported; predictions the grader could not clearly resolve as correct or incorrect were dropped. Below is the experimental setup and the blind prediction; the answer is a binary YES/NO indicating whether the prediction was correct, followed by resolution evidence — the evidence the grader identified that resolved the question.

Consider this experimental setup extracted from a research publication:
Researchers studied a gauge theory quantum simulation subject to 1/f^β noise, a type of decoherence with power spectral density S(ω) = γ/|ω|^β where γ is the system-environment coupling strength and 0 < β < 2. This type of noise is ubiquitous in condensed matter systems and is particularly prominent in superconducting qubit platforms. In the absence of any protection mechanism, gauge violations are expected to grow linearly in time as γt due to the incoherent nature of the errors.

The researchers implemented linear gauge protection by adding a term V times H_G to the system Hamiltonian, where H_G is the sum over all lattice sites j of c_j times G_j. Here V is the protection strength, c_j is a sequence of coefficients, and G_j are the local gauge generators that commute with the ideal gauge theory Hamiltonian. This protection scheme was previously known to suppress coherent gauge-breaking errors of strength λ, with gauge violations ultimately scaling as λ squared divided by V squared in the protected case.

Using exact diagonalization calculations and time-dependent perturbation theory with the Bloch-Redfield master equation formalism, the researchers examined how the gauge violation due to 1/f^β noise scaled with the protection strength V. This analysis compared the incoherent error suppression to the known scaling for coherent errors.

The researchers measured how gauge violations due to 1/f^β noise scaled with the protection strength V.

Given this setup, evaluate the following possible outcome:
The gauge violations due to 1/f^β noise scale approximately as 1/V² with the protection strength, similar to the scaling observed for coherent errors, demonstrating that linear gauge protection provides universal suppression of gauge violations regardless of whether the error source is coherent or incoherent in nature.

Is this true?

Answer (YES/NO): NO